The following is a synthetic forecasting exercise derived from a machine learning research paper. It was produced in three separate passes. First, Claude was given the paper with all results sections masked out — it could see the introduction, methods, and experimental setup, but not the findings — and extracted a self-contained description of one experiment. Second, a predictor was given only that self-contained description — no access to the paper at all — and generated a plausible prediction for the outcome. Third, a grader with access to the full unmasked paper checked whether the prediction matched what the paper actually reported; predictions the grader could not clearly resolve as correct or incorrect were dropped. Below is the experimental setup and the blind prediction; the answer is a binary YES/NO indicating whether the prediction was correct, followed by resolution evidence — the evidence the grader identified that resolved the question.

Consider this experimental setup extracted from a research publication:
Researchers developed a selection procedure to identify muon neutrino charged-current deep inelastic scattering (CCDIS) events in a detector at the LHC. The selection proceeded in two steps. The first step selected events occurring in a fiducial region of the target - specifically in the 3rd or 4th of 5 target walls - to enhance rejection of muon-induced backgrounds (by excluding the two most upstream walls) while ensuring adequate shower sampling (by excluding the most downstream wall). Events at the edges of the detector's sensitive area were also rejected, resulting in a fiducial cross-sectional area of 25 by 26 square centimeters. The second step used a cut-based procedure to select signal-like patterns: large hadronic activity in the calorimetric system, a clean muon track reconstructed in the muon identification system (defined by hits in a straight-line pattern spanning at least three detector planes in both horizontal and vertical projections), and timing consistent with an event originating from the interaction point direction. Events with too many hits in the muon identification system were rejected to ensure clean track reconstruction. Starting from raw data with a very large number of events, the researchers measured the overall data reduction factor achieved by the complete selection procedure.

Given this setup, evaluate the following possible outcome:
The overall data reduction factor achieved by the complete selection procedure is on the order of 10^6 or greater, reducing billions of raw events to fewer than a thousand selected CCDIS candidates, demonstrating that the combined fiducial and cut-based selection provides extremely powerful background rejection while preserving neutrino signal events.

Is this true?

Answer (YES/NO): YES